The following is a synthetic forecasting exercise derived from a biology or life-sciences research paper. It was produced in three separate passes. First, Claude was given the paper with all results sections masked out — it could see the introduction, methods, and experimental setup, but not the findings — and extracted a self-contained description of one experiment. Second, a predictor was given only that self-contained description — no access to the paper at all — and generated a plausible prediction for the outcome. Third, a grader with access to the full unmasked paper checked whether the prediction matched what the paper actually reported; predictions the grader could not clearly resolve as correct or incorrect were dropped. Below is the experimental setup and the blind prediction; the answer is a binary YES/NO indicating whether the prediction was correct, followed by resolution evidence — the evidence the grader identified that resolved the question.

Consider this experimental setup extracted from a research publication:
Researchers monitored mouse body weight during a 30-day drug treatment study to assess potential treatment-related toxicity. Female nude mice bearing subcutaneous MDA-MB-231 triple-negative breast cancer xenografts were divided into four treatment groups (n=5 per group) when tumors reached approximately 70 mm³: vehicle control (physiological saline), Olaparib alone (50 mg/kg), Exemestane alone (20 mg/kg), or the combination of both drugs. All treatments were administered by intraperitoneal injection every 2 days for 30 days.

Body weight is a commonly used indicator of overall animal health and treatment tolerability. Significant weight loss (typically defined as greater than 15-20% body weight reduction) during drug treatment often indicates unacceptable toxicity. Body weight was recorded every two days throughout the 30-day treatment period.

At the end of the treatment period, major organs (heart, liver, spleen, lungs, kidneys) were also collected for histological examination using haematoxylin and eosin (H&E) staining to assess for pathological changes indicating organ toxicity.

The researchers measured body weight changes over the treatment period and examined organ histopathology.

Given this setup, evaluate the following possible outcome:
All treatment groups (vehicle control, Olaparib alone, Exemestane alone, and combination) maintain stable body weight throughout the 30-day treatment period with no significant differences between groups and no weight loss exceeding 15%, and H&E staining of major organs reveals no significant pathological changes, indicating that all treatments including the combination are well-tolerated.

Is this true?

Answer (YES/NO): YES